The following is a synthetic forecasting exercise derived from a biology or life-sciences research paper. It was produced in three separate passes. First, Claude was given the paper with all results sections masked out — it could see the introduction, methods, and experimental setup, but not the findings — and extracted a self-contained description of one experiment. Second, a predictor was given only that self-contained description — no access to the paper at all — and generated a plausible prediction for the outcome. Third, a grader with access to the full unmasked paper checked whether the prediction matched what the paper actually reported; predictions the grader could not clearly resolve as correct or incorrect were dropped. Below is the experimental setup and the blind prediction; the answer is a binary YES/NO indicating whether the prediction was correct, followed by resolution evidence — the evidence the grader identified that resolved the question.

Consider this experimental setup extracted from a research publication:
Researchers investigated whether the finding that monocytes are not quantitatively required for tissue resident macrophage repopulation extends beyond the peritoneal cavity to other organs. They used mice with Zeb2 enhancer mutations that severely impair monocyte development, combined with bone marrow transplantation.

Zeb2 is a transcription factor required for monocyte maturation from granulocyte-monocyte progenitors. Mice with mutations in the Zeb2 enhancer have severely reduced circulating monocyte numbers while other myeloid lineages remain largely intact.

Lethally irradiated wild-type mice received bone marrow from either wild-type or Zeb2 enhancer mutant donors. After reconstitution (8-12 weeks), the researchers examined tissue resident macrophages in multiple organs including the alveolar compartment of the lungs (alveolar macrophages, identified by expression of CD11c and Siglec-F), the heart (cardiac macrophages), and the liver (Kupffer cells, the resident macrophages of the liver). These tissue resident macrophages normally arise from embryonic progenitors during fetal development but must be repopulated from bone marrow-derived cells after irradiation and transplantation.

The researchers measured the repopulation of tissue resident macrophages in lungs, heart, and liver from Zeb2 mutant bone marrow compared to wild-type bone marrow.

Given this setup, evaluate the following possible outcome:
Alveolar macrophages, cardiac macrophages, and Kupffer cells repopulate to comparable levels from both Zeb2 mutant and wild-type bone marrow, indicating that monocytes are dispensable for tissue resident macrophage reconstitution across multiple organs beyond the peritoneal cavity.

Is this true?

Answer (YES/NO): YES